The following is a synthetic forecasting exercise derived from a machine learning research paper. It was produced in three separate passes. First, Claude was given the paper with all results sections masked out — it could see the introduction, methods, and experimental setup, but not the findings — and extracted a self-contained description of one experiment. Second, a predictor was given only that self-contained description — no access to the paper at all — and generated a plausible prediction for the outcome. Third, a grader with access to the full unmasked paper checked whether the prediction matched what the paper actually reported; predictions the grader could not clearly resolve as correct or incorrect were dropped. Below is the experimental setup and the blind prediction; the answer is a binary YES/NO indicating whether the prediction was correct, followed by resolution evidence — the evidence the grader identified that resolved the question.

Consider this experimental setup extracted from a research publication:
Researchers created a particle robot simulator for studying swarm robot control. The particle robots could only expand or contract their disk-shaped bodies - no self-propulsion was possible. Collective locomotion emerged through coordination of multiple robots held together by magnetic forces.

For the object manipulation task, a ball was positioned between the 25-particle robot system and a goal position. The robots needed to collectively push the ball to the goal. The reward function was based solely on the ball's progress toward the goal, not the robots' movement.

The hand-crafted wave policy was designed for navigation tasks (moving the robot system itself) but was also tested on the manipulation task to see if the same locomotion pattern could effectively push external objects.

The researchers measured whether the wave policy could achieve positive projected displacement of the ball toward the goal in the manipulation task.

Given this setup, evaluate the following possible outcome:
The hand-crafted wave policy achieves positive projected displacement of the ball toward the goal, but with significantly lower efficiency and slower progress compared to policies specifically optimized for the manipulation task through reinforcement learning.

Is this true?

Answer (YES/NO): NO